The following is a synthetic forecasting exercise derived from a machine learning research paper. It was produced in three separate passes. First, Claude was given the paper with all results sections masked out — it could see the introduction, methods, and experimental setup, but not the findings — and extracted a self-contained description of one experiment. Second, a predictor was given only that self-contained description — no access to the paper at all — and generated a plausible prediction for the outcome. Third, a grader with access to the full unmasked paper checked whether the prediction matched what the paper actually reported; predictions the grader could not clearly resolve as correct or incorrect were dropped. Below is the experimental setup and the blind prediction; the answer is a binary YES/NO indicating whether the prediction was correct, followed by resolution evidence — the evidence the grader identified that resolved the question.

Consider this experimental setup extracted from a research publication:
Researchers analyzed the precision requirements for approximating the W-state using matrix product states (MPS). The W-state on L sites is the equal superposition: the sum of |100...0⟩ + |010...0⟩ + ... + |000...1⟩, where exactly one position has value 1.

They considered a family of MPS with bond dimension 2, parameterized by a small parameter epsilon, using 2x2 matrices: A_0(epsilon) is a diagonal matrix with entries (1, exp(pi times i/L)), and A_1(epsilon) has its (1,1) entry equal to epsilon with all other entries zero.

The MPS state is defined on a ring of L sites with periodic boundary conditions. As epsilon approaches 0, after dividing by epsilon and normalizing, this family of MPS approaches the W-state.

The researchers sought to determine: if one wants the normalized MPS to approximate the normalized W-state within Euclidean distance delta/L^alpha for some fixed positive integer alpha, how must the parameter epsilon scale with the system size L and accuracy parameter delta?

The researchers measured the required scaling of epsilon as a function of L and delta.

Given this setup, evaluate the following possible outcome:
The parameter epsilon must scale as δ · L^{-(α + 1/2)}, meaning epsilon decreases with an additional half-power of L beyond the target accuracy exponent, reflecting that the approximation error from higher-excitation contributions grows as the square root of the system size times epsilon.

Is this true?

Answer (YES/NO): YES